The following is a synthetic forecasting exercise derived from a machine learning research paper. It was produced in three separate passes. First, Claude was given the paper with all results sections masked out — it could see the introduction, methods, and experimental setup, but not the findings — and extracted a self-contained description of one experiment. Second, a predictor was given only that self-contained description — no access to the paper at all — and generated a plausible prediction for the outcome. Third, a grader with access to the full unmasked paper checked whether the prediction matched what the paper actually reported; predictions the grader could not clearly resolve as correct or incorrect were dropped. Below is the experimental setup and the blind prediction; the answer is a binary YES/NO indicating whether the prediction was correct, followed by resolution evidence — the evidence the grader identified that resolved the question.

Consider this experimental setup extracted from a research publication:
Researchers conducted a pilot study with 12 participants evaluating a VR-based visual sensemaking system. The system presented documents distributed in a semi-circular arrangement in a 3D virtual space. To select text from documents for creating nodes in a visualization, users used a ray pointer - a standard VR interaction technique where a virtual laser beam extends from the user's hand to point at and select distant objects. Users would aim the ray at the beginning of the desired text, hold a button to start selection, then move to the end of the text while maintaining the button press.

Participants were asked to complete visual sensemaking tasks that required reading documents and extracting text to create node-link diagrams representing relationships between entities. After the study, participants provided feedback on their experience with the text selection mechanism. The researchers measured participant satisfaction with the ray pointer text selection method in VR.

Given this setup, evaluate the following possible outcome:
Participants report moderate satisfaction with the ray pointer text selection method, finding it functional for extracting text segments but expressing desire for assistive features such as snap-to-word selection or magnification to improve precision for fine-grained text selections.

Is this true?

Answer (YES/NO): NO